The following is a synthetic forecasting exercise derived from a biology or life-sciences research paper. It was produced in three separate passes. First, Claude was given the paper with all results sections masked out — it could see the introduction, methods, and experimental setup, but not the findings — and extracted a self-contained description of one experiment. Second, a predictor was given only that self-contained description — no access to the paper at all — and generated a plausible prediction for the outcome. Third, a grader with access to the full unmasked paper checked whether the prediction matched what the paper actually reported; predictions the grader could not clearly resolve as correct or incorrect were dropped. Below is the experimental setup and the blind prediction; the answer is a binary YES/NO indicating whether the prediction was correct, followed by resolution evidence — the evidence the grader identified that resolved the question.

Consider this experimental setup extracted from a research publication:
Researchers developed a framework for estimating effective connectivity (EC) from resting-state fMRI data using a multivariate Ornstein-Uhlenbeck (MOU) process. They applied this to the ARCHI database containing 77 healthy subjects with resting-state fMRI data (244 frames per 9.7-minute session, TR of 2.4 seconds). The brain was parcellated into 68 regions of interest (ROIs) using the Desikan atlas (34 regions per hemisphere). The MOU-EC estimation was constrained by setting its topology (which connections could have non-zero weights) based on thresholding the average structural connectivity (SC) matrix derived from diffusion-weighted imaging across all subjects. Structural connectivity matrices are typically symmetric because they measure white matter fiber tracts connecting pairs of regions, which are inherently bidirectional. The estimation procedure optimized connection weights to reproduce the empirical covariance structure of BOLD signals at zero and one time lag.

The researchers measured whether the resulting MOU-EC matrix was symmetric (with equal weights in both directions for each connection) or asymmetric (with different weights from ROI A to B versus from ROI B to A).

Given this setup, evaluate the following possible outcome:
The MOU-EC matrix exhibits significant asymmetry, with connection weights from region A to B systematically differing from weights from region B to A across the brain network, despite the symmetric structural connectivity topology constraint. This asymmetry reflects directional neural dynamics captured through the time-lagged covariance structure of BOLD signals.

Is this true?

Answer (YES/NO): YES